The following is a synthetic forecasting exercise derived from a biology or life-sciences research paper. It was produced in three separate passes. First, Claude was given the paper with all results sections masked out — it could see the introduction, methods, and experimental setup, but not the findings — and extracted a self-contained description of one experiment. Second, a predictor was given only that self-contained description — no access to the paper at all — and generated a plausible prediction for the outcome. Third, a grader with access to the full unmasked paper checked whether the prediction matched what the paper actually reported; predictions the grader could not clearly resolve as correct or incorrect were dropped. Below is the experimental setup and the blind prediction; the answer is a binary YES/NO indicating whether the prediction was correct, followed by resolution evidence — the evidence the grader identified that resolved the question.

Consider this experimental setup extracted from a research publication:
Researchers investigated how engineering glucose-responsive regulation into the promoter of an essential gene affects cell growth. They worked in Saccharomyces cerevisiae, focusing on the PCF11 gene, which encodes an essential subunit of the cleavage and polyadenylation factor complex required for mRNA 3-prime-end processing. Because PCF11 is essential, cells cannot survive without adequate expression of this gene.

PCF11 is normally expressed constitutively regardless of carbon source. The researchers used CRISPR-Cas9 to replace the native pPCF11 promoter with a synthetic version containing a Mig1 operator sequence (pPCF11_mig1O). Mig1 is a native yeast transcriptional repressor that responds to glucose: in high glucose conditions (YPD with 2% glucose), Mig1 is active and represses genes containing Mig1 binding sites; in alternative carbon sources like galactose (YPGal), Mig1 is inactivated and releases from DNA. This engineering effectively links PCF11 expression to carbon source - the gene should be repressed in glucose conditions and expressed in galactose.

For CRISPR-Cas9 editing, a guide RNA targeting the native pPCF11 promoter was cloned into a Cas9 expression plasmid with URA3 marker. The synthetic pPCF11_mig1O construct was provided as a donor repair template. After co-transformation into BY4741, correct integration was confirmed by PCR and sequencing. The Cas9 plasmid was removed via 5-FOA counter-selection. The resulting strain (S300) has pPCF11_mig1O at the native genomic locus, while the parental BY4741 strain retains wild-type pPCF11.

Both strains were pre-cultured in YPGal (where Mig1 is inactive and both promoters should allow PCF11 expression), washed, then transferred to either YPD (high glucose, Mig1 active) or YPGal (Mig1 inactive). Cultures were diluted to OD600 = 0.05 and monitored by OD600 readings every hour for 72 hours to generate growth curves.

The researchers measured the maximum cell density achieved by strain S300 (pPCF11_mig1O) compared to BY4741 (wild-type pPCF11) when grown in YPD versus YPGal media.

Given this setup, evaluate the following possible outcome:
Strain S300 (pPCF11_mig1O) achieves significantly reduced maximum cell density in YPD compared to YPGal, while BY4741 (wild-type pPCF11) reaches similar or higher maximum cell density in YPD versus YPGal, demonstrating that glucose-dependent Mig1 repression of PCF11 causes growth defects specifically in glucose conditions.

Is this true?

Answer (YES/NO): YES